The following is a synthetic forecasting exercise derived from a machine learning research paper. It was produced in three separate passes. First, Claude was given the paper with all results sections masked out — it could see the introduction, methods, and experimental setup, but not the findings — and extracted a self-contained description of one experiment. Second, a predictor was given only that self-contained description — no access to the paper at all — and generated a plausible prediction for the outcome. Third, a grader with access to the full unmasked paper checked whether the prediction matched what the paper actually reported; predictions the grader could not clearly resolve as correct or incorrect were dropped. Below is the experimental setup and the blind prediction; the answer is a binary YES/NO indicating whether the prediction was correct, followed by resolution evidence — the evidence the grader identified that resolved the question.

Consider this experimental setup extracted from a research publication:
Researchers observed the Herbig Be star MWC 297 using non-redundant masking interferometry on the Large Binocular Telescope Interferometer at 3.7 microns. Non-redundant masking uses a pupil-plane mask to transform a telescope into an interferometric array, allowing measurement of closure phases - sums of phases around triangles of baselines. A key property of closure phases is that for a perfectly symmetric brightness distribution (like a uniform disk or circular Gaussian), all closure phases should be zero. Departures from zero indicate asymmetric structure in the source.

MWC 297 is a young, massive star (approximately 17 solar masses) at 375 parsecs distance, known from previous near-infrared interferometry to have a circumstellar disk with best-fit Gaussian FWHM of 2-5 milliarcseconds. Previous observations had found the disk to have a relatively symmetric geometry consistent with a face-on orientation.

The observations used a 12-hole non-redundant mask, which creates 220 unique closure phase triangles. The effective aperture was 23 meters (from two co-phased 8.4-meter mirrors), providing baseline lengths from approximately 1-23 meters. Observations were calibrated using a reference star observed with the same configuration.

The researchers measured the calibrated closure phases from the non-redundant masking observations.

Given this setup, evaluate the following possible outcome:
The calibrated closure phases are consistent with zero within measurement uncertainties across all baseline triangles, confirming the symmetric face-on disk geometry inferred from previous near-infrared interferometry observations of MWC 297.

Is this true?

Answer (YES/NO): NO